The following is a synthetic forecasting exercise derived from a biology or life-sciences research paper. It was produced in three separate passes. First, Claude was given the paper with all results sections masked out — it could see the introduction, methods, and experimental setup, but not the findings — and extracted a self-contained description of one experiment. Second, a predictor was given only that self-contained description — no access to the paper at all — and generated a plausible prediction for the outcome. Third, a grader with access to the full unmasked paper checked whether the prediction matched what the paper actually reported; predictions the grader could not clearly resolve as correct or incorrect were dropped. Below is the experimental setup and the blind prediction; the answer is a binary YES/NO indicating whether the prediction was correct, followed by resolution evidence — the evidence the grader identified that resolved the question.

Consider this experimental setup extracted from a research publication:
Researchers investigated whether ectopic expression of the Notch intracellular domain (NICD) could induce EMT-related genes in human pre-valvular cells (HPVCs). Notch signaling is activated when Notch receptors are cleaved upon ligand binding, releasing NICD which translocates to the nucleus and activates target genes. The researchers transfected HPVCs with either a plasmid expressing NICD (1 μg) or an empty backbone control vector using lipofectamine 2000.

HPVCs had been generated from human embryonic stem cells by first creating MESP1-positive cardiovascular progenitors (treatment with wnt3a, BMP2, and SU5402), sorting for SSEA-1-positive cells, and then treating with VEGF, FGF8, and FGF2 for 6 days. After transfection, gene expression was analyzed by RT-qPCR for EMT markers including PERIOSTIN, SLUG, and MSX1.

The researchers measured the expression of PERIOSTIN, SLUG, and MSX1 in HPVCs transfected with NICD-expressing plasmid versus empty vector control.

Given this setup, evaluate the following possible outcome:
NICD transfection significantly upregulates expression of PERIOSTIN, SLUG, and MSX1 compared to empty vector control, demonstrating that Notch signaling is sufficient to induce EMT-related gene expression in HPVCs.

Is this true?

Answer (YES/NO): YES